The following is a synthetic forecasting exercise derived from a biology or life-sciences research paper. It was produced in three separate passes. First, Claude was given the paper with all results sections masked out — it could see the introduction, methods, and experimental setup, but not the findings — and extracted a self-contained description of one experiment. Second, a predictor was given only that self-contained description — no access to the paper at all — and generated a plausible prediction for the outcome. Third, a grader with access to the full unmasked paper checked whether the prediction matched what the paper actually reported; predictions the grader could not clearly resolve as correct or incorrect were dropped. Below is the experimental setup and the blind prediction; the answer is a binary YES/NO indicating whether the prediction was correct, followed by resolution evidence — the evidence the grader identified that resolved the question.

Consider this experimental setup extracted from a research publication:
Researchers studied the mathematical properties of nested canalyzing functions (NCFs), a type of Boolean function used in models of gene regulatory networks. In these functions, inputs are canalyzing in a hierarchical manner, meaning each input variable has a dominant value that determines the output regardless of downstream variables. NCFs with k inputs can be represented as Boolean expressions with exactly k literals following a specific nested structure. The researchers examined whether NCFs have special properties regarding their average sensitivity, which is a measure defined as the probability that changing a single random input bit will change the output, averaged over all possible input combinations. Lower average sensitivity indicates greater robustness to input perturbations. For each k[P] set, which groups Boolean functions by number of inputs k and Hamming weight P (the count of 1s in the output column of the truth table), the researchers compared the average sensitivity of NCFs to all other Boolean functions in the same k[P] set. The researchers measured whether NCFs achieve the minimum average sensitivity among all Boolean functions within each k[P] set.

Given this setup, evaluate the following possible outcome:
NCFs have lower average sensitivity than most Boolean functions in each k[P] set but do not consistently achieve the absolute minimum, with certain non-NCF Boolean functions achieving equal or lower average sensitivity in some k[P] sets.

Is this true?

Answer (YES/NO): NO